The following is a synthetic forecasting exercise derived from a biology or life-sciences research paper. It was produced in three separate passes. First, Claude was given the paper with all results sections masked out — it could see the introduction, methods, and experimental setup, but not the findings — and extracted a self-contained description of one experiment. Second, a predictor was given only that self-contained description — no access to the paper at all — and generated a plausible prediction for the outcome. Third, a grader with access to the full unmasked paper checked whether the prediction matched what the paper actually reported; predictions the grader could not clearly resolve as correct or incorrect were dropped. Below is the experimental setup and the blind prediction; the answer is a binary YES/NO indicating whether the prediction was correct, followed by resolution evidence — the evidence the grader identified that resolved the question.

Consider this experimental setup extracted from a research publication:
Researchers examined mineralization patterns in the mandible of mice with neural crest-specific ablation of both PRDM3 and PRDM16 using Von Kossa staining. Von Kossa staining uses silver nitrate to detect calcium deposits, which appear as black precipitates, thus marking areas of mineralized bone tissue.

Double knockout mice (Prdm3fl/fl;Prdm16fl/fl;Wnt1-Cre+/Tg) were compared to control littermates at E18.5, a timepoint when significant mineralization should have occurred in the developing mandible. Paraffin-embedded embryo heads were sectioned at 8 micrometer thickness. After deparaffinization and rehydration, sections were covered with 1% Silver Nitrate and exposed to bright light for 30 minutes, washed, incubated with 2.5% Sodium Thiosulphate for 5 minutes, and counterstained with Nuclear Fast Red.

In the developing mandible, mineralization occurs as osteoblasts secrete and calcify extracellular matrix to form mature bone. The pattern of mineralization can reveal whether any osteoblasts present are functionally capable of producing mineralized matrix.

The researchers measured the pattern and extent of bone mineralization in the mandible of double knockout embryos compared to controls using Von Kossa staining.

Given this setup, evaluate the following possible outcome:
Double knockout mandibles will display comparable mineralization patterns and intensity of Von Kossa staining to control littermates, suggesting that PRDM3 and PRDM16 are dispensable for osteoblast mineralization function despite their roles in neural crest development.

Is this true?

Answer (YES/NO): YES